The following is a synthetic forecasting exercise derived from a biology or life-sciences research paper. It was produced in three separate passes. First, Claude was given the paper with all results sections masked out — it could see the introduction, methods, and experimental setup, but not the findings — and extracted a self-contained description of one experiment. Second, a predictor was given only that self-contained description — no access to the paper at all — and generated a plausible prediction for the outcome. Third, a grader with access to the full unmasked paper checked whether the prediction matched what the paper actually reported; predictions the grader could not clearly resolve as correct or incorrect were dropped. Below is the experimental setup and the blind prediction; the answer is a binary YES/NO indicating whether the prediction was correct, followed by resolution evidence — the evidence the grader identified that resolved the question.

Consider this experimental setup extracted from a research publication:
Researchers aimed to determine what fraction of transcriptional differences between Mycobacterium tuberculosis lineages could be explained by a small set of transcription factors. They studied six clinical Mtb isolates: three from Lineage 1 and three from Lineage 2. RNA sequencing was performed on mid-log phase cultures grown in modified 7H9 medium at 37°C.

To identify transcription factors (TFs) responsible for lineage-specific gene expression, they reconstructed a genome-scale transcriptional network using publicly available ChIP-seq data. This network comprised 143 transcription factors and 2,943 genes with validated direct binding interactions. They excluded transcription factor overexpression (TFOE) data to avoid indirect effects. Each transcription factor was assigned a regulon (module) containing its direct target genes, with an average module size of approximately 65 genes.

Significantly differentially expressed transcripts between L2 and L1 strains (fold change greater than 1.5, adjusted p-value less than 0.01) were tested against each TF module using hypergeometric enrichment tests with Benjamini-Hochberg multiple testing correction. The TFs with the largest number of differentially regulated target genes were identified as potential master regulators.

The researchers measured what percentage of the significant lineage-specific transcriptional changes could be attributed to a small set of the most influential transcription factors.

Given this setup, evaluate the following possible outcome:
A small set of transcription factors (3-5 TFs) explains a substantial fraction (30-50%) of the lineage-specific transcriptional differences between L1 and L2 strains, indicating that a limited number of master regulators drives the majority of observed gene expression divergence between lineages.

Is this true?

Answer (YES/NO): NO